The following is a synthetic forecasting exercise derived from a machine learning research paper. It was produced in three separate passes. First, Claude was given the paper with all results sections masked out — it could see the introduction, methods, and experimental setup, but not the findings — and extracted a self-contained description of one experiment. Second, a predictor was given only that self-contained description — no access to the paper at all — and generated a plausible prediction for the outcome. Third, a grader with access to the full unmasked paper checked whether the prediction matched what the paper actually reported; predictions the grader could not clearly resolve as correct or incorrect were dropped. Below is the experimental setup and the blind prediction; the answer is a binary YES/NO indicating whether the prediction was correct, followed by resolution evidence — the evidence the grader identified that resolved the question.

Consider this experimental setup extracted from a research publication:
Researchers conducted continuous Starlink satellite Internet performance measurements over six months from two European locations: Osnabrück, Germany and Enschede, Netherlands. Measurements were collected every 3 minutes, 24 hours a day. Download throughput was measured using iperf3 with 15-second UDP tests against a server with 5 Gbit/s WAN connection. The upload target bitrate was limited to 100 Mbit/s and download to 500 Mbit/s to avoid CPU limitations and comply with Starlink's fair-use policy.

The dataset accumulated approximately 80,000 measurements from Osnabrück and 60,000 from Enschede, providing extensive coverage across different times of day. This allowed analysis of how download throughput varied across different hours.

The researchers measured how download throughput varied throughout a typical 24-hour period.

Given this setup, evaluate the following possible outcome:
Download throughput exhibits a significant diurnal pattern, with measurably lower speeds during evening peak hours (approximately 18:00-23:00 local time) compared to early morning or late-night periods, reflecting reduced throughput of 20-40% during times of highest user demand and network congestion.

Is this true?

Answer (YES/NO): YES